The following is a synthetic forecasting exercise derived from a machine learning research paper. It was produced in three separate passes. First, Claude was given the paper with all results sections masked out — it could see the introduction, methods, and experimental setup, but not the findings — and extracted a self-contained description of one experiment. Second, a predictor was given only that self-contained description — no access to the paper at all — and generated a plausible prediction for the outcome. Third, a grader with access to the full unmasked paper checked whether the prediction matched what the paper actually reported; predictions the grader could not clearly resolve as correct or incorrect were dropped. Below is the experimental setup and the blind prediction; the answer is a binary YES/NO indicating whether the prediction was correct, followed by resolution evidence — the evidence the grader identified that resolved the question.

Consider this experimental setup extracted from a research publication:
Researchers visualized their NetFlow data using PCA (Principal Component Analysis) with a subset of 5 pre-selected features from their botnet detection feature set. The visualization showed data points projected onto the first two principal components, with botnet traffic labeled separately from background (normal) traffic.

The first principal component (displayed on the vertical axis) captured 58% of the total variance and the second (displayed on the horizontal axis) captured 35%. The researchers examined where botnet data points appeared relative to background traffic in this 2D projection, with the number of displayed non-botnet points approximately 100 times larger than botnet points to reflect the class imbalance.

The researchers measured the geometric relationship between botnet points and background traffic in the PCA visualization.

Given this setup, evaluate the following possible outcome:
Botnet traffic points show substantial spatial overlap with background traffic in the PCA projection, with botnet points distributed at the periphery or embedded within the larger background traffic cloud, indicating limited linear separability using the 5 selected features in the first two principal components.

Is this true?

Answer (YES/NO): NO